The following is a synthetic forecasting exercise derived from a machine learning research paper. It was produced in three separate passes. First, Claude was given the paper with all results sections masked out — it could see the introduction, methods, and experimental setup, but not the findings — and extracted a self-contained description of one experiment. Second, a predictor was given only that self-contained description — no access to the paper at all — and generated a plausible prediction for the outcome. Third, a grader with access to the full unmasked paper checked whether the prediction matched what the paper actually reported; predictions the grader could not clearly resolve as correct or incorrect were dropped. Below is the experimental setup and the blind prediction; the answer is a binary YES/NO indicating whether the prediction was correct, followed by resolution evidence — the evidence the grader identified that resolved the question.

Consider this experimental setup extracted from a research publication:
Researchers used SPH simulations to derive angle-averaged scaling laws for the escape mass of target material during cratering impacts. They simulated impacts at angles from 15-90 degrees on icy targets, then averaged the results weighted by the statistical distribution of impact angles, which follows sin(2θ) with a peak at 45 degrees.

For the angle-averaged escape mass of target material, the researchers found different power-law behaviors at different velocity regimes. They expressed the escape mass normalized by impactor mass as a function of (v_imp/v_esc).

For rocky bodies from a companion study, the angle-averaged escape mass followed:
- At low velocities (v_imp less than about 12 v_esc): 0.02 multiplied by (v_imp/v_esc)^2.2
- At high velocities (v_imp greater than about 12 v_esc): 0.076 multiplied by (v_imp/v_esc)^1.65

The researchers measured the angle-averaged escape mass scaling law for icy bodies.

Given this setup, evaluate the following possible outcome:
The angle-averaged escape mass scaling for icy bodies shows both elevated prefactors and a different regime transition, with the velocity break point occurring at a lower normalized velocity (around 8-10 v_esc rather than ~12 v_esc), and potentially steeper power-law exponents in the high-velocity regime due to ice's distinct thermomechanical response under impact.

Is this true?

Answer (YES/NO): NO